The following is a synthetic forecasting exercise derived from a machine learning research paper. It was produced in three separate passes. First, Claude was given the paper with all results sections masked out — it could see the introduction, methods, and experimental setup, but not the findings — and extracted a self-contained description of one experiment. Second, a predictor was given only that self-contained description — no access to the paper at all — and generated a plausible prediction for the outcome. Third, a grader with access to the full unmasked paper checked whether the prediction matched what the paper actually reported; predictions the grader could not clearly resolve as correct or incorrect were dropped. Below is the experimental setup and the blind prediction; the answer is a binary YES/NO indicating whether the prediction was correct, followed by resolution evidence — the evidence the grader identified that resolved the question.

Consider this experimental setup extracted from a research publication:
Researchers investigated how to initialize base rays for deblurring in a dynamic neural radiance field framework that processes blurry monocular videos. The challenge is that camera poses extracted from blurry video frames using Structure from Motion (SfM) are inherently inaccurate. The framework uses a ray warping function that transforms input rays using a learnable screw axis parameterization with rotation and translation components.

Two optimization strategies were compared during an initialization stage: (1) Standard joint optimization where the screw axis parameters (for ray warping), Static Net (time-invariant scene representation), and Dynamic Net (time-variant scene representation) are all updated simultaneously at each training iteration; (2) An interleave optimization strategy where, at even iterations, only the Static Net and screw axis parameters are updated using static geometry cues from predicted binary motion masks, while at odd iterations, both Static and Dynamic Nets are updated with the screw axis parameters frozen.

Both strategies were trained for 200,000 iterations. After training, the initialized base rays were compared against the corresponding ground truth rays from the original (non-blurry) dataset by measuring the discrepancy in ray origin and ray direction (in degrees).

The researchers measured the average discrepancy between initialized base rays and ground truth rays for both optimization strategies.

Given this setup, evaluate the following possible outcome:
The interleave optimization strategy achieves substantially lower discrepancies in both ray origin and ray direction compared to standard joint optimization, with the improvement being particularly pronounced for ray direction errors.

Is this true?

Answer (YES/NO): NO